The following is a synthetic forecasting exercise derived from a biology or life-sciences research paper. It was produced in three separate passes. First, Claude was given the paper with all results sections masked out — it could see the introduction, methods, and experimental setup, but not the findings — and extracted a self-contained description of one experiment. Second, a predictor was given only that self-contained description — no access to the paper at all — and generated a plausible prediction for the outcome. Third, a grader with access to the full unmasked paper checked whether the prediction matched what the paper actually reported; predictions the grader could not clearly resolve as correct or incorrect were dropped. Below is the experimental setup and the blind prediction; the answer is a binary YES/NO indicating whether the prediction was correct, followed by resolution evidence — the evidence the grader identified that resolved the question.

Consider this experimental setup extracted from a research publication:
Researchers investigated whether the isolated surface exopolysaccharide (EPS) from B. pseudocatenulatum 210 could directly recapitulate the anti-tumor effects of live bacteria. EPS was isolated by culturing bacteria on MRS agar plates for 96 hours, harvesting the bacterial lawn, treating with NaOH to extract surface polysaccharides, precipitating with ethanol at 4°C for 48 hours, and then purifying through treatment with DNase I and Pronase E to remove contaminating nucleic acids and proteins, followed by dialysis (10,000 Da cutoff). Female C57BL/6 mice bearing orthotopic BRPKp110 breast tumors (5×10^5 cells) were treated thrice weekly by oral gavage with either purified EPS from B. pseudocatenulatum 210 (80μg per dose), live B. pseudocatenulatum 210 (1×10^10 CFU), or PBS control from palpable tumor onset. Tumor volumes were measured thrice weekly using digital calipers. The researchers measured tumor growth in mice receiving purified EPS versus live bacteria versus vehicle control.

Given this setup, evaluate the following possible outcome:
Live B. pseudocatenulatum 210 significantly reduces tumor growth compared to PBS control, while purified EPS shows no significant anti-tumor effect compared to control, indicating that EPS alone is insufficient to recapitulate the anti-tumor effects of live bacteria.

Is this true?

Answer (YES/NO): NO